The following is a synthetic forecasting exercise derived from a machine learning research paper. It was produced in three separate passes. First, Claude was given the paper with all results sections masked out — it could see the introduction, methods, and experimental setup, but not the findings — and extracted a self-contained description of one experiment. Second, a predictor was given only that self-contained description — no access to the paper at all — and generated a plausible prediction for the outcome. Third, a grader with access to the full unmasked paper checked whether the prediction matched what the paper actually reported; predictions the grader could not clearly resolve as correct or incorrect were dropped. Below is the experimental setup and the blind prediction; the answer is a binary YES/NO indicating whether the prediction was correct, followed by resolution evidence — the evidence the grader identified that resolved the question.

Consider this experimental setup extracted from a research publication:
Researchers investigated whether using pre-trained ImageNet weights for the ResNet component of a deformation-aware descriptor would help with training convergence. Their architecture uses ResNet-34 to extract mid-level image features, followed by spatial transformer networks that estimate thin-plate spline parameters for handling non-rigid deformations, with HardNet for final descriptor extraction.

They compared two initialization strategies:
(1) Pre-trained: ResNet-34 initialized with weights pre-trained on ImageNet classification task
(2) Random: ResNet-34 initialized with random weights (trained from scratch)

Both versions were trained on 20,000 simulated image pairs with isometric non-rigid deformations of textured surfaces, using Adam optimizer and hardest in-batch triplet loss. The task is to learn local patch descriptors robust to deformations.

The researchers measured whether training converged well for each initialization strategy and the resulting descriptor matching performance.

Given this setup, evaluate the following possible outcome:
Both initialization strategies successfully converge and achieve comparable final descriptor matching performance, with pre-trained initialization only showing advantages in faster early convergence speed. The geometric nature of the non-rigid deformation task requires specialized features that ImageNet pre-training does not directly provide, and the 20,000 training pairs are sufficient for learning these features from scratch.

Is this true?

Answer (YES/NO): NO